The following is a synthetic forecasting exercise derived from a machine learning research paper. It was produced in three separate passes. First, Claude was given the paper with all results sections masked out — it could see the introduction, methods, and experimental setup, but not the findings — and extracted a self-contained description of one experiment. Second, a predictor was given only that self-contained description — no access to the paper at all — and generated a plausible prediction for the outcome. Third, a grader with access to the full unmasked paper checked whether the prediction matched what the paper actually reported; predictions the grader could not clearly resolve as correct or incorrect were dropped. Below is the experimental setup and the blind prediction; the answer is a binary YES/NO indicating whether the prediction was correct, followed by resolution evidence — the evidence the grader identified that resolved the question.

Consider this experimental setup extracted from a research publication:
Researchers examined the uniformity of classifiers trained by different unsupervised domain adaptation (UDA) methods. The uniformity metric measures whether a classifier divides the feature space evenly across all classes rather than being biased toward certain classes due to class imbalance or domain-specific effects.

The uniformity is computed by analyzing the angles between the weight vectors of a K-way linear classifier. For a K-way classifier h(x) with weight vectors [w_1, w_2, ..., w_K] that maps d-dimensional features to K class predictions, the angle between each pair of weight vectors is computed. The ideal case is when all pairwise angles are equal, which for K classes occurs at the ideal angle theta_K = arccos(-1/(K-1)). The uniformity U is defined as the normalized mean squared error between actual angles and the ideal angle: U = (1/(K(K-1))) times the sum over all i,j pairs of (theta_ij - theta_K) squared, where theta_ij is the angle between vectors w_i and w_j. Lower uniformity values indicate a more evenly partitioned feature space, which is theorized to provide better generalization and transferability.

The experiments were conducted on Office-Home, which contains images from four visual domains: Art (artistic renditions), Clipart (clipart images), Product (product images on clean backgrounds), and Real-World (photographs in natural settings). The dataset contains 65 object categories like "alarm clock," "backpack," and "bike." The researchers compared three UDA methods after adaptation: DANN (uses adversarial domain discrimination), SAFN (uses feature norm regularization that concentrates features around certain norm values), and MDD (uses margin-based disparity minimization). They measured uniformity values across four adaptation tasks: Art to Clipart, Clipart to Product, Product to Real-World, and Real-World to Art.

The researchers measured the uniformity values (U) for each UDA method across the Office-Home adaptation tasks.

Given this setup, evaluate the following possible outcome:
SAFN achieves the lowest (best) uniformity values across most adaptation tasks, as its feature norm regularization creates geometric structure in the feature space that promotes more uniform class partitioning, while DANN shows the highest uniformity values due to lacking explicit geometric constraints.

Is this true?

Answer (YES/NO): NO